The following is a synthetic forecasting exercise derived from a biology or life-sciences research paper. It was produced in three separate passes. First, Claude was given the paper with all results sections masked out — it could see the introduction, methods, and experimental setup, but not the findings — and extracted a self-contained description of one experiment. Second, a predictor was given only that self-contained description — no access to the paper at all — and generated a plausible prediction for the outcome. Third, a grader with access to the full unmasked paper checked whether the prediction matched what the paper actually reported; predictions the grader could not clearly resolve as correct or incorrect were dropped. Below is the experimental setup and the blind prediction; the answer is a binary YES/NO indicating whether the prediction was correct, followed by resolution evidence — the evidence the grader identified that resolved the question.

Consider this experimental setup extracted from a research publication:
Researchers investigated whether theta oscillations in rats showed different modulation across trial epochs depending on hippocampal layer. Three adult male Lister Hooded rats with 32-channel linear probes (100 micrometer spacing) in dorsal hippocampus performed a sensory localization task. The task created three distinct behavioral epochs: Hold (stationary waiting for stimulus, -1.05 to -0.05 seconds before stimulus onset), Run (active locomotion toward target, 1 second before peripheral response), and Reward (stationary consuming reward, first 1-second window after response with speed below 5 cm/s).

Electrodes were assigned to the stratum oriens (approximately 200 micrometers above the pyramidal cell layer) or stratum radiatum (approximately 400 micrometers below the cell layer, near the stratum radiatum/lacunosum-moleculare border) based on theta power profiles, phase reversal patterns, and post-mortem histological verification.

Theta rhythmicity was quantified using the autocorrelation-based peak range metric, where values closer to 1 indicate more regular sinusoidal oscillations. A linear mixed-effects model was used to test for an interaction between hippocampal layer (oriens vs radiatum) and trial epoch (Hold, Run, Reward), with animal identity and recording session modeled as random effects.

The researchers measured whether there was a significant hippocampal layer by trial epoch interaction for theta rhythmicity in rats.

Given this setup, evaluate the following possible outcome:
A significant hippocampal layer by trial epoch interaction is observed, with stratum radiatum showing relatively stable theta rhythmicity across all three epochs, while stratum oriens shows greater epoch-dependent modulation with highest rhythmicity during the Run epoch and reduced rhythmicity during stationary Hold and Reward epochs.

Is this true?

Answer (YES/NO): YES